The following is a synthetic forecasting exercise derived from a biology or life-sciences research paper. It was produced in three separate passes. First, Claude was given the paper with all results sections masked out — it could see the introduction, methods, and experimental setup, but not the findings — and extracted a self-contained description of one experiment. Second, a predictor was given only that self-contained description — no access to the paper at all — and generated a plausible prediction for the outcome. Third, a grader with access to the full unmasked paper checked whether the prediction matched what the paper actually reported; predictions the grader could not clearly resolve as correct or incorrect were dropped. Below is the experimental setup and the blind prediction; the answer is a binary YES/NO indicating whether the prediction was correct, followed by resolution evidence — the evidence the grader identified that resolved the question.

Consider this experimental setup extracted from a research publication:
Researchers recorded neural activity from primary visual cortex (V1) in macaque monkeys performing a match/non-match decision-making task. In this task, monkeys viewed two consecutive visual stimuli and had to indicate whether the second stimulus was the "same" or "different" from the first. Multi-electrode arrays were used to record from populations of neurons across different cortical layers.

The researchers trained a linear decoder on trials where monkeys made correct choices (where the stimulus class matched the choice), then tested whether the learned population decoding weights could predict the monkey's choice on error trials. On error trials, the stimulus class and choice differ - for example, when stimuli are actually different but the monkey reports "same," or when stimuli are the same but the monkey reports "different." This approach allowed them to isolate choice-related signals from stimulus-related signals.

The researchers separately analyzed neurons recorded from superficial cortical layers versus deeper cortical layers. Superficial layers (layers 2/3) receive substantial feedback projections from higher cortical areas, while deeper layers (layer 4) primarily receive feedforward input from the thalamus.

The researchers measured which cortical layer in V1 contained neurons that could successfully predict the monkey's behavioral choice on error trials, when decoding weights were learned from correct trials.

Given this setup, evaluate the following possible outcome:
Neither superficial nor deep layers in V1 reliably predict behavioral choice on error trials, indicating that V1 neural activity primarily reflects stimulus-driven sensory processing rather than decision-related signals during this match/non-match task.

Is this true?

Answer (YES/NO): NO